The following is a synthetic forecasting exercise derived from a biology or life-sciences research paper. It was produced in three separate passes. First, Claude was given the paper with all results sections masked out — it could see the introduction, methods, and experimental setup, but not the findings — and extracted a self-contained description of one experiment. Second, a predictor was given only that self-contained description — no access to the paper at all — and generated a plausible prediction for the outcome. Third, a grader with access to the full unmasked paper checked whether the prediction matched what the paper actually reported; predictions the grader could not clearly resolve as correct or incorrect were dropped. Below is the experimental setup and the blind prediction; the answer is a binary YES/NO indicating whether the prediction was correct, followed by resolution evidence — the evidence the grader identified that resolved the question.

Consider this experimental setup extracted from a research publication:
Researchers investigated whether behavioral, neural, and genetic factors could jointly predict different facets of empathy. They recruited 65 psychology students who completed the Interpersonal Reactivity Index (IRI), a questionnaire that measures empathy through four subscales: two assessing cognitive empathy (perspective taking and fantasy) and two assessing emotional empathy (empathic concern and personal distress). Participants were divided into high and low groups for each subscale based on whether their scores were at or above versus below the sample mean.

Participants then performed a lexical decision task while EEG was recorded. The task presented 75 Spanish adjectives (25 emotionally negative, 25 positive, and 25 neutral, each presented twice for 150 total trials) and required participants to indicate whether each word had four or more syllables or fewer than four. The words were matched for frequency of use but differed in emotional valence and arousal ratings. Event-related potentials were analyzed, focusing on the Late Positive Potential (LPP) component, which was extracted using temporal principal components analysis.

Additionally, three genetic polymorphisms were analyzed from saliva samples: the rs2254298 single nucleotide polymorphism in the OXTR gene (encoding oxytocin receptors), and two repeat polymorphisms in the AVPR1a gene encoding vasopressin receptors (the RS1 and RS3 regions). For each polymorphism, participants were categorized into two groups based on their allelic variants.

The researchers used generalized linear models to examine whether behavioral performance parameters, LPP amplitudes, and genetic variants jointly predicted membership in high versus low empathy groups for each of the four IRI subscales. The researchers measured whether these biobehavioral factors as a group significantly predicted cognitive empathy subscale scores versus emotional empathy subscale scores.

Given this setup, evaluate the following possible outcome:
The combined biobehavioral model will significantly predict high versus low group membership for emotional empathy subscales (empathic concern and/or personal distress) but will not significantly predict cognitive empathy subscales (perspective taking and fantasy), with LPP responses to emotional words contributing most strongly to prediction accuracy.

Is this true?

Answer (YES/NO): YES